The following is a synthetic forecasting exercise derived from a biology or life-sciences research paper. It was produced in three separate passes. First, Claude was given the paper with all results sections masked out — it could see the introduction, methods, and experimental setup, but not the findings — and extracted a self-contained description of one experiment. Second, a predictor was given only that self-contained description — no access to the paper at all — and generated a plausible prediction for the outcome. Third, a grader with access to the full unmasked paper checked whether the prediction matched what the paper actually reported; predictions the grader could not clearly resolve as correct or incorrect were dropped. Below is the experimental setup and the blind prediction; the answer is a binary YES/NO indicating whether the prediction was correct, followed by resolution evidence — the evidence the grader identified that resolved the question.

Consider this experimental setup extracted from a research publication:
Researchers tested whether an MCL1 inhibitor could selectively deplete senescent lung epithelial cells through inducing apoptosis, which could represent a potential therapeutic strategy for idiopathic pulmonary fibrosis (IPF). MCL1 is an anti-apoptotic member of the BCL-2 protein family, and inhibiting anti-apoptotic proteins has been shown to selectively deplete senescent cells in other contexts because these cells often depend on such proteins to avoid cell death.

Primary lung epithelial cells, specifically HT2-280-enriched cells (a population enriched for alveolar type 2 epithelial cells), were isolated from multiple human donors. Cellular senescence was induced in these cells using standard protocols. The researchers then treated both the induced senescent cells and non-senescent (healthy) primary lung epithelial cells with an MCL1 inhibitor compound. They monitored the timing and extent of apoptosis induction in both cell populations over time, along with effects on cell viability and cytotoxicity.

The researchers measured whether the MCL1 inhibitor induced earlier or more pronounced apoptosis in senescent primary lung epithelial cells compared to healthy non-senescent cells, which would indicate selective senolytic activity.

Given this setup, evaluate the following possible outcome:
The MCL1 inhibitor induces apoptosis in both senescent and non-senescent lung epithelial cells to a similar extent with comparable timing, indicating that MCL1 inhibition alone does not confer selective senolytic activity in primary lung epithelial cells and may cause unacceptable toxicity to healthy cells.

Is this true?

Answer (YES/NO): YES